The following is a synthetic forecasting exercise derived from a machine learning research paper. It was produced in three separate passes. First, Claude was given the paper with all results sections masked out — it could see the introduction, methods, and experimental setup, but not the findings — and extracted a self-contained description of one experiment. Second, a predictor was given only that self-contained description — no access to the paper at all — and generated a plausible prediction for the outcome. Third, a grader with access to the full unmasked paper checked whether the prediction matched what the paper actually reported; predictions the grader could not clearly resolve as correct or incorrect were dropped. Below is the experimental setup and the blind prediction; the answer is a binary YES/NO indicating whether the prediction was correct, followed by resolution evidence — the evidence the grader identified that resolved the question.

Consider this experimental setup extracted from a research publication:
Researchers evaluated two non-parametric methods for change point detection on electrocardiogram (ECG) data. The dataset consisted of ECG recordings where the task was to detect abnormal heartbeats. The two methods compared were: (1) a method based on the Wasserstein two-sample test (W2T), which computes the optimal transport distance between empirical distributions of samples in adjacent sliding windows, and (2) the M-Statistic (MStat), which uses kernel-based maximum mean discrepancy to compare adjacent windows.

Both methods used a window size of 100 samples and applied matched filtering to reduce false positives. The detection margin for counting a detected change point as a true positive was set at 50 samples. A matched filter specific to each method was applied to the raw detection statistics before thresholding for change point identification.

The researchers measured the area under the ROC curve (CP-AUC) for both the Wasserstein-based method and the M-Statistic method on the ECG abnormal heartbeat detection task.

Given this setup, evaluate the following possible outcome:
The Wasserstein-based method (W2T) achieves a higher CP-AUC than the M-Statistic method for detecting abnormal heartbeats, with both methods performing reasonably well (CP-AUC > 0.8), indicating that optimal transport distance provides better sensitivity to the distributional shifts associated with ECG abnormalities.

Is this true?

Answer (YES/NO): NO